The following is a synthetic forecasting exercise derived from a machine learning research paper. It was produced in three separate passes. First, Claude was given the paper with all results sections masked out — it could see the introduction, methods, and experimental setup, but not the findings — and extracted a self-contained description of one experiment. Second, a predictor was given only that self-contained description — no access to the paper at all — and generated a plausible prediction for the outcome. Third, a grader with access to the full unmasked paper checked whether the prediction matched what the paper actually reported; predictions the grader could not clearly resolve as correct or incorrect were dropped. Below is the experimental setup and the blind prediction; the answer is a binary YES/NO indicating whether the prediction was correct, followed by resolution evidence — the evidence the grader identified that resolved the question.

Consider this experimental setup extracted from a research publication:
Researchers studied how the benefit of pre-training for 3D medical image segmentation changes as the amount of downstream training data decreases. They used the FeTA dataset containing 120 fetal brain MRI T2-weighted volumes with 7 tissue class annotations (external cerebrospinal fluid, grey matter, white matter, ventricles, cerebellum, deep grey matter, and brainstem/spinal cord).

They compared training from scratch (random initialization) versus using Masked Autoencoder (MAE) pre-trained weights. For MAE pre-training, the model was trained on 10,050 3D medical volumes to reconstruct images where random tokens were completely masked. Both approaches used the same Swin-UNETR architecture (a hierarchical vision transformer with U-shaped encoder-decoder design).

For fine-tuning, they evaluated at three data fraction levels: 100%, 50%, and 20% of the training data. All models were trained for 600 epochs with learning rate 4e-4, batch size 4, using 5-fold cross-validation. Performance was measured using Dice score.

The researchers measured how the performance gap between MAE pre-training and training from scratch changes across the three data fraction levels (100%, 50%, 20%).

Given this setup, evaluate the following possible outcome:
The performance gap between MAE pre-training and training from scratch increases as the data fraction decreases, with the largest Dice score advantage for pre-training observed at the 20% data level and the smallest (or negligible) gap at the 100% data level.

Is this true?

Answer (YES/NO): YES